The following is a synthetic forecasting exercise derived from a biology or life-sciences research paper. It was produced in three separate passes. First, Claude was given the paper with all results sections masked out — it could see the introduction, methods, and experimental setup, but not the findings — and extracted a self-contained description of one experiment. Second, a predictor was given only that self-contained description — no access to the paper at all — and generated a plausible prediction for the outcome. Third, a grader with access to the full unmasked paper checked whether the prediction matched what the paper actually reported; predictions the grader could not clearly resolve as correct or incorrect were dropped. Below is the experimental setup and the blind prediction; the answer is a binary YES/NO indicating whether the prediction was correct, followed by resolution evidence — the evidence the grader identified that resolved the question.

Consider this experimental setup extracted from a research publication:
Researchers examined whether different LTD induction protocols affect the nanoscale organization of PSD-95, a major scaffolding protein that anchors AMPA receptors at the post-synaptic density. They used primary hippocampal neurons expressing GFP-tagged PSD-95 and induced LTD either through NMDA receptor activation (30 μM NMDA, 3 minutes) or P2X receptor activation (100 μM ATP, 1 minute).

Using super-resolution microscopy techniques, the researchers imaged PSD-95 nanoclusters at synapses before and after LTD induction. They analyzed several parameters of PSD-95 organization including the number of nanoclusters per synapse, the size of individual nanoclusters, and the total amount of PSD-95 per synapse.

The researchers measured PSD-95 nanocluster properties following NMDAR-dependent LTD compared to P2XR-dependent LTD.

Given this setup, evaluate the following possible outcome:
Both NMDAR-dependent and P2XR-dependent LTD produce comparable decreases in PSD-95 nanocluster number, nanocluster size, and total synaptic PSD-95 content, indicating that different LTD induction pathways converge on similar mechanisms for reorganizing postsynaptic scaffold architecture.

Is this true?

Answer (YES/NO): NO